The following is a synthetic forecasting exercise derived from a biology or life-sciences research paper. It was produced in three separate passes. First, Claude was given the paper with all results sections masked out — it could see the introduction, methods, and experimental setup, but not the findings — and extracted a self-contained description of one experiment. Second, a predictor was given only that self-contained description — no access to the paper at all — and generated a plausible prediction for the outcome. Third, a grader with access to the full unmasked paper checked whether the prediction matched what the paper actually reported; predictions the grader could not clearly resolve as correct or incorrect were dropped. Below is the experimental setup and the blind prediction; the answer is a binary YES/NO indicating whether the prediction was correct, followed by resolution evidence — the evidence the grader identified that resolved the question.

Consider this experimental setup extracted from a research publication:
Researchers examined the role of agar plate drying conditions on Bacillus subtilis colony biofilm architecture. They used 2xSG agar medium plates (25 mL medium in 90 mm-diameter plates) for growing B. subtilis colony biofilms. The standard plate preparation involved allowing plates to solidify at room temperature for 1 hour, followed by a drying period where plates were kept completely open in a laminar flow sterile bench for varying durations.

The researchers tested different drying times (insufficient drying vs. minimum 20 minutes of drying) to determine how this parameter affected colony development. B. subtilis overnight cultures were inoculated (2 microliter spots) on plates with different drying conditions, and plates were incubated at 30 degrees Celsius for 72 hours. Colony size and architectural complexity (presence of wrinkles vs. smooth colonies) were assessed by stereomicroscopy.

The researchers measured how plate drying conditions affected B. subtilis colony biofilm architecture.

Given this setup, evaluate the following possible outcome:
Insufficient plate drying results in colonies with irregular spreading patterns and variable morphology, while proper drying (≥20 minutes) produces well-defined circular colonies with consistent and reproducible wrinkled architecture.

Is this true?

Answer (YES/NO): NO